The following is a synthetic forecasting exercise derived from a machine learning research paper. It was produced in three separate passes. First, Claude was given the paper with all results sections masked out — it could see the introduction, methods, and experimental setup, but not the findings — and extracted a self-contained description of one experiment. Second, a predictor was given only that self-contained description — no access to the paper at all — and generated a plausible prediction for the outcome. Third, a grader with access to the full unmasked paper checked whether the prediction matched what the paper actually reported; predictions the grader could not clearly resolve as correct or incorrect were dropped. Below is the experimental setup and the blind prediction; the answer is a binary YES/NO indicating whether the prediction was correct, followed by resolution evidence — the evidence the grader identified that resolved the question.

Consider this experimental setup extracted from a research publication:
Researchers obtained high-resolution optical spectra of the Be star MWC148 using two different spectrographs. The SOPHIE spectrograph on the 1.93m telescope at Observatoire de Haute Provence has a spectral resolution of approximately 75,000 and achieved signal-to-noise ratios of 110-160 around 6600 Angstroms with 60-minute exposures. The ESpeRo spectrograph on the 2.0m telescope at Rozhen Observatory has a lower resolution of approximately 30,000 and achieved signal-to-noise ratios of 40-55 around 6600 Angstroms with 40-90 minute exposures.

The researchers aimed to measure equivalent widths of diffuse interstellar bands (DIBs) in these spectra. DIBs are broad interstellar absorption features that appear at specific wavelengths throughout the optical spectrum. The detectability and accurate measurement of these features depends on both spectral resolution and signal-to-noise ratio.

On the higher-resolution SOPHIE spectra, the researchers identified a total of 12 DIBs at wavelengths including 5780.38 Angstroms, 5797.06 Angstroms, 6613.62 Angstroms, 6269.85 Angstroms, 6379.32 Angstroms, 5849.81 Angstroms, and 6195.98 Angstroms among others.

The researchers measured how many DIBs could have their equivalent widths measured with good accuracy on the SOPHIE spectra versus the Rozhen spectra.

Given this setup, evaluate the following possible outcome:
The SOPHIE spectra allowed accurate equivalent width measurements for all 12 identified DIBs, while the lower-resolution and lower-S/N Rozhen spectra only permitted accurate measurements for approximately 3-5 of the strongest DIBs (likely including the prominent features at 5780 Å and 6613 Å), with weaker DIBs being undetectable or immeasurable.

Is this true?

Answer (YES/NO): NO